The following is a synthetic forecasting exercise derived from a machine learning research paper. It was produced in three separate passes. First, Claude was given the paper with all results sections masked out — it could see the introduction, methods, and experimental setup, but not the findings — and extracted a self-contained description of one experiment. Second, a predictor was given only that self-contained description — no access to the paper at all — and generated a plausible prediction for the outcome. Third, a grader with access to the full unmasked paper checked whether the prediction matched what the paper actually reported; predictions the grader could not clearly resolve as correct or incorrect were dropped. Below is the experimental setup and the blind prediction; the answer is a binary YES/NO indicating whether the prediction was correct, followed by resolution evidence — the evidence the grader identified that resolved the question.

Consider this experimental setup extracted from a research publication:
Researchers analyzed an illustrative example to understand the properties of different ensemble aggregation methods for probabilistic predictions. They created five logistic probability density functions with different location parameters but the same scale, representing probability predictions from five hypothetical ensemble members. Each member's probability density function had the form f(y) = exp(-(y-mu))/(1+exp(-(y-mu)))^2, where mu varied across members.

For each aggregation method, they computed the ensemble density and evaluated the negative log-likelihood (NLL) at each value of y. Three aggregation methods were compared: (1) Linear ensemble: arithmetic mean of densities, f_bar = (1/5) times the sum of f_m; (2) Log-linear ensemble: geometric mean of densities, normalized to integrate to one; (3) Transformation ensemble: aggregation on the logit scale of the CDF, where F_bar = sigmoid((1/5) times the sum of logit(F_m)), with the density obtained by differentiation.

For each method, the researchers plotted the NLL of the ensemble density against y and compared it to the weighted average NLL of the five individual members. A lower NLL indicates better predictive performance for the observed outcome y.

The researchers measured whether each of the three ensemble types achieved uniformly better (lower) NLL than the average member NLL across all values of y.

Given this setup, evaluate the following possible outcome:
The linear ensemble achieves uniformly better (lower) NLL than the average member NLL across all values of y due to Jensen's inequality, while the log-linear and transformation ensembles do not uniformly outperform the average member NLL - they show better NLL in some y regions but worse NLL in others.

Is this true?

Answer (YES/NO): NO